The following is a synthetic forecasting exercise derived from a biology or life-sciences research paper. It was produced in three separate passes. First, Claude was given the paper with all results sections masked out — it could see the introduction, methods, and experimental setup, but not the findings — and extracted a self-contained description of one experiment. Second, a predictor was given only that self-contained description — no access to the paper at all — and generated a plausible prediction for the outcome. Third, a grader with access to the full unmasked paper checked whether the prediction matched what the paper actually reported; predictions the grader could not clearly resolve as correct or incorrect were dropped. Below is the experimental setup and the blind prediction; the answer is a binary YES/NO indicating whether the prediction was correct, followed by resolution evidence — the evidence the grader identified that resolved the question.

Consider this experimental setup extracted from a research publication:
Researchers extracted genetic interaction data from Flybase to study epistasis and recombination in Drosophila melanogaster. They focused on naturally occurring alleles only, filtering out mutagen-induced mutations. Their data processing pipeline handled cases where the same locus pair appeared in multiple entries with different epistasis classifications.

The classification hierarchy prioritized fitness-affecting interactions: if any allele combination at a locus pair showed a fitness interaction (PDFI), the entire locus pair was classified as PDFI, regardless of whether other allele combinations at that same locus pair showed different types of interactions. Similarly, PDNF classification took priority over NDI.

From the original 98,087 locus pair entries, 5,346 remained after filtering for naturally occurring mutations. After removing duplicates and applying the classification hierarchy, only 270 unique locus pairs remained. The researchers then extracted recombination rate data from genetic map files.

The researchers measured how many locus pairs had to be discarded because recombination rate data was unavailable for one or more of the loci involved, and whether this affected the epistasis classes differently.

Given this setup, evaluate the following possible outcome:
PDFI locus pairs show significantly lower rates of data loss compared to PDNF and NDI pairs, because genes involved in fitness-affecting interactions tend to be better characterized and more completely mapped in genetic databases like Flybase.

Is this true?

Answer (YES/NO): YES